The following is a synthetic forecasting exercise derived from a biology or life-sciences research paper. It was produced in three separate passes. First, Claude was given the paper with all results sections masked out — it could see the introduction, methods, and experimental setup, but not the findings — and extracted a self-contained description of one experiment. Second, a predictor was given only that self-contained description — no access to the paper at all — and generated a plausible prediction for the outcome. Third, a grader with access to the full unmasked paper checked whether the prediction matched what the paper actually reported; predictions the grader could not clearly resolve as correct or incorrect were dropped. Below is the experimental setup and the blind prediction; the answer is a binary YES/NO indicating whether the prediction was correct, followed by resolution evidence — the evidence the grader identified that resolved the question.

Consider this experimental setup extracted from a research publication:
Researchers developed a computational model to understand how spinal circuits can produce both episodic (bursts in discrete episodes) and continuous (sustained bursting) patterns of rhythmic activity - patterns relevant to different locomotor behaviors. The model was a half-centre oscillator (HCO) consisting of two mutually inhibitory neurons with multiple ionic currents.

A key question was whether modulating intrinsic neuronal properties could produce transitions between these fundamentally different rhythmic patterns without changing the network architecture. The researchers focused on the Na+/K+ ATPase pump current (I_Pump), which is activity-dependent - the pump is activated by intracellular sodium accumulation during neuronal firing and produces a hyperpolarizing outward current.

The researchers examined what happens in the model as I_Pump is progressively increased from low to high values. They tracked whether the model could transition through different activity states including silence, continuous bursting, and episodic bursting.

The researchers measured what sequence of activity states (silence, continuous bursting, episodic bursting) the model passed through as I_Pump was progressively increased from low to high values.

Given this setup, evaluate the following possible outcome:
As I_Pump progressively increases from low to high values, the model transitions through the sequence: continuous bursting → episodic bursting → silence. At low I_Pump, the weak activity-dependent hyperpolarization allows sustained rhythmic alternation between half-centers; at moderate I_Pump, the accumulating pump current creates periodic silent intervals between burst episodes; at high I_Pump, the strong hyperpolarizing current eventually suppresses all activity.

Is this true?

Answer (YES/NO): NO